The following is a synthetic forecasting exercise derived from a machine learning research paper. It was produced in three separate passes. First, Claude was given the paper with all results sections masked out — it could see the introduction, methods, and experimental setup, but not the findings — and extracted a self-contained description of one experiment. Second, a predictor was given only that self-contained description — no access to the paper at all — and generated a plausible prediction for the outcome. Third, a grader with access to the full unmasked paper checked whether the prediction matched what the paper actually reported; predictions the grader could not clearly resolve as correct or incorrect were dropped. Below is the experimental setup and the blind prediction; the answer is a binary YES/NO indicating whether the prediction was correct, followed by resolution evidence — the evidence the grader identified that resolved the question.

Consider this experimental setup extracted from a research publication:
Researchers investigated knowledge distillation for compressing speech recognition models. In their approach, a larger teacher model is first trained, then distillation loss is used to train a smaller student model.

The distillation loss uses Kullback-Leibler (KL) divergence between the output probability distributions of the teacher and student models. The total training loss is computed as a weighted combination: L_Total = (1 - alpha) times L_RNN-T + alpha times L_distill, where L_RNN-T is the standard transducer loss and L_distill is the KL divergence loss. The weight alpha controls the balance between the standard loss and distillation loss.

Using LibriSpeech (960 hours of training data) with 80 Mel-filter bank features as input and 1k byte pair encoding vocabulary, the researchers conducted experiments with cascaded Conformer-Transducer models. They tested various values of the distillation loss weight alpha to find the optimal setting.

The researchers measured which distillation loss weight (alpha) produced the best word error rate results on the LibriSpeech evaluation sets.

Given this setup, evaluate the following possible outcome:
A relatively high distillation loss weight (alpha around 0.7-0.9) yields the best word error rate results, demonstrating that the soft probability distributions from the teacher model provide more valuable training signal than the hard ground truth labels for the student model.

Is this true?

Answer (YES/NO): NO